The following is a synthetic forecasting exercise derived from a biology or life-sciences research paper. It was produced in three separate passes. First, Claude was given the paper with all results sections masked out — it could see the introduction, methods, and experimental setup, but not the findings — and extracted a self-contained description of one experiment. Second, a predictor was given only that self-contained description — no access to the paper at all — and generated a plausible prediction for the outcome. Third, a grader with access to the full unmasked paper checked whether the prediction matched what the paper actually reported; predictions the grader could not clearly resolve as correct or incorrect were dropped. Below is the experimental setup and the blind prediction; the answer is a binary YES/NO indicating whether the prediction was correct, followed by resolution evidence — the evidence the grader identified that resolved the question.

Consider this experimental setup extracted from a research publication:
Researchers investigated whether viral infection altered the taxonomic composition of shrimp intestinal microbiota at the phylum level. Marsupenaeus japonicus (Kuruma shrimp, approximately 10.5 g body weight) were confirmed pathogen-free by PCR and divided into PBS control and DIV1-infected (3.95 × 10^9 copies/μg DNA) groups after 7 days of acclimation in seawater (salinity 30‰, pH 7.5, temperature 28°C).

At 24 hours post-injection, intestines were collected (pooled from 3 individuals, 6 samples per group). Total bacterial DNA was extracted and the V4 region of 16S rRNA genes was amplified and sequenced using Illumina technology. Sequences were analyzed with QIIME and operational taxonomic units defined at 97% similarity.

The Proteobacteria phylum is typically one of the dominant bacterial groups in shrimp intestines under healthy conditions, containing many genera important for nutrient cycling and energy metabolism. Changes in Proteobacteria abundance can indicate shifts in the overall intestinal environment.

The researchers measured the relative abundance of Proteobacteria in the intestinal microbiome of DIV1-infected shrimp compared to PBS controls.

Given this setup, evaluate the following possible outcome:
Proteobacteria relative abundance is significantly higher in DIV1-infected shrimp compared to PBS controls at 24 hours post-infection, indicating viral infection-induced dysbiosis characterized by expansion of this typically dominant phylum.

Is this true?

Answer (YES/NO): YES